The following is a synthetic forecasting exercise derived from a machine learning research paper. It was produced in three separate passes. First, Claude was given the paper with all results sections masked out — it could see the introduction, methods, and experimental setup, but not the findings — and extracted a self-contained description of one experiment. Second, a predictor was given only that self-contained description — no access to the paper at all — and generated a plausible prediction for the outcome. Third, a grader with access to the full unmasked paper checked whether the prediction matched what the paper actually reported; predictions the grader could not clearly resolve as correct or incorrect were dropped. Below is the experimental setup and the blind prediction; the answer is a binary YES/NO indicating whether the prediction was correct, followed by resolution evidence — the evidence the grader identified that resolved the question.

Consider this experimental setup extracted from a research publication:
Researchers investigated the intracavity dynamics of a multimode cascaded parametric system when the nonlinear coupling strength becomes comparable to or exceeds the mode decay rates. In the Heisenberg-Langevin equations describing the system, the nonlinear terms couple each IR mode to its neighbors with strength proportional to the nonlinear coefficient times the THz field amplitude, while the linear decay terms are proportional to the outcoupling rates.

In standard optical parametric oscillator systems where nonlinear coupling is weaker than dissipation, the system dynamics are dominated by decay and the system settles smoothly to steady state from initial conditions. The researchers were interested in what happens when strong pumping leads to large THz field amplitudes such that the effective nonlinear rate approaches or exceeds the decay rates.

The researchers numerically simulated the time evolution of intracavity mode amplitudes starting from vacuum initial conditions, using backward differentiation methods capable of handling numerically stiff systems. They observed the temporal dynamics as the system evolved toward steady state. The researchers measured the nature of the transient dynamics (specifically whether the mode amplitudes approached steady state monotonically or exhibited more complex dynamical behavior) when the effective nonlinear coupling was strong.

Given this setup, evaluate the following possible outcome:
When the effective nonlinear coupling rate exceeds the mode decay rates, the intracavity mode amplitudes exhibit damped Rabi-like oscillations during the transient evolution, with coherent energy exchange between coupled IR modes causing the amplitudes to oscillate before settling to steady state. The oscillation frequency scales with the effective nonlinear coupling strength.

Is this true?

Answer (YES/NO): NO